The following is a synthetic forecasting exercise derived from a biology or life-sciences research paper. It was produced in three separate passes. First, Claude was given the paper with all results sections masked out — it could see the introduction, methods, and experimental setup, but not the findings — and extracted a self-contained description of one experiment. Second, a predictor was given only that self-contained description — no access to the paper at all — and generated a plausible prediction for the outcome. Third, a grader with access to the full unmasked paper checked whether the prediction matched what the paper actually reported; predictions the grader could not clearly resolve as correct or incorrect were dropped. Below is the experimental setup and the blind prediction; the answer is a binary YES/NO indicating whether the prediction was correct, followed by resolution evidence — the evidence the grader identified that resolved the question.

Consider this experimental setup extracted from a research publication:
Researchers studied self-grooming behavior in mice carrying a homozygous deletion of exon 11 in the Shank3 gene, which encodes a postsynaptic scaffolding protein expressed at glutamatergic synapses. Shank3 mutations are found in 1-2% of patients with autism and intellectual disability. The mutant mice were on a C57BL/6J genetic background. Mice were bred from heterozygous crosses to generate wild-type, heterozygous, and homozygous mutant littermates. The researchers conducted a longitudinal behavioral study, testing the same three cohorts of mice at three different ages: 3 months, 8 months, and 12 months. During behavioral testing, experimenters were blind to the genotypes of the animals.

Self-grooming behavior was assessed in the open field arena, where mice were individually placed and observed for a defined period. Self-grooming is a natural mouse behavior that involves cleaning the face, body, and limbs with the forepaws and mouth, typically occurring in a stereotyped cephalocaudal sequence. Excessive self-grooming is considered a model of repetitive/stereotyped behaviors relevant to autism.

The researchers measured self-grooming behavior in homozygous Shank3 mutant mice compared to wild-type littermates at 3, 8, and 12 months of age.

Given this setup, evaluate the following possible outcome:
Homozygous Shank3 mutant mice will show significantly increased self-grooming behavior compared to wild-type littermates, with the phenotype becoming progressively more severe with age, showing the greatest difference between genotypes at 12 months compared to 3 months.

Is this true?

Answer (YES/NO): NO